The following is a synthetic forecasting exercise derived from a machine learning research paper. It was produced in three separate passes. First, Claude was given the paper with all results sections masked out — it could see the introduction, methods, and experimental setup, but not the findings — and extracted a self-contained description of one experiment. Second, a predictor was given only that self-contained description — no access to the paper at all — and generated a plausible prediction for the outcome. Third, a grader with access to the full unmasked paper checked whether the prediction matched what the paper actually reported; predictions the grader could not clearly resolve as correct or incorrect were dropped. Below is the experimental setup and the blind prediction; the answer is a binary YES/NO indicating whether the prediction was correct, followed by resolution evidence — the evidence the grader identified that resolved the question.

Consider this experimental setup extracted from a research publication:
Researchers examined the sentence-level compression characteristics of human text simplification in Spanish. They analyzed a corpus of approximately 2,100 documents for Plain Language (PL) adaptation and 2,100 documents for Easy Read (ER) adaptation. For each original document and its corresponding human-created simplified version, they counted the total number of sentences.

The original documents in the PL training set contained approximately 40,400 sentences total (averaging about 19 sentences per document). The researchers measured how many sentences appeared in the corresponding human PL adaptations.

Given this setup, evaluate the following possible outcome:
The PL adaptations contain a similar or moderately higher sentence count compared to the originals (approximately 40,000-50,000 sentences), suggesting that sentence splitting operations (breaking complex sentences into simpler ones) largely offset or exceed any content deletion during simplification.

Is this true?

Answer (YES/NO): NO